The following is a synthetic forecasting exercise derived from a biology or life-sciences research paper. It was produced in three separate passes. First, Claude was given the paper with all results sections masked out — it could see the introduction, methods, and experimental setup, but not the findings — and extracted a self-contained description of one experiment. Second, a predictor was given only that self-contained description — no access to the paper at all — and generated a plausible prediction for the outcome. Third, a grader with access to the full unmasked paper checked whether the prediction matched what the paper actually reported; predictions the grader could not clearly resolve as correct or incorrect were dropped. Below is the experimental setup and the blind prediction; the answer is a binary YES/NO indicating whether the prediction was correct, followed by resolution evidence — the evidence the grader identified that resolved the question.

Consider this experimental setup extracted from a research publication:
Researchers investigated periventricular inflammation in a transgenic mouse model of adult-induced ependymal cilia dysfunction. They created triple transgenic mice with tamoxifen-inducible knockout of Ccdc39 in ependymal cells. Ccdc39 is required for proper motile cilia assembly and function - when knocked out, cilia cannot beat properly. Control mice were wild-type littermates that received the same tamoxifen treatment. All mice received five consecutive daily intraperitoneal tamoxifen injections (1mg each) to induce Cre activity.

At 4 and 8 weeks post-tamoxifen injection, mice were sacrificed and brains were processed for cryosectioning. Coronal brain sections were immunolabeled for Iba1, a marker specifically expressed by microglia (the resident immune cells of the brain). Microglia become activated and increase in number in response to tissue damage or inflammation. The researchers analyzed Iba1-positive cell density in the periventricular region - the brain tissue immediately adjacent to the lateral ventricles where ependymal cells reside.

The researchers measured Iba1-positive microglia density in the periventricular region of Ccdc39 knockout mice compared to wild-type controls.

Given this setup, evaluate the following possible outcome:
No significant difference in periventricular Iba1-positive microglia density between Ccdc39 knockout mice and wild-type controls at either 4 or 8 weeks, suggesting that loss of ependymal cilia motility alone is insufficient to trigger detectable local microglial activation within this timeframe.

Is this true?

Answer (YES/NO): NO